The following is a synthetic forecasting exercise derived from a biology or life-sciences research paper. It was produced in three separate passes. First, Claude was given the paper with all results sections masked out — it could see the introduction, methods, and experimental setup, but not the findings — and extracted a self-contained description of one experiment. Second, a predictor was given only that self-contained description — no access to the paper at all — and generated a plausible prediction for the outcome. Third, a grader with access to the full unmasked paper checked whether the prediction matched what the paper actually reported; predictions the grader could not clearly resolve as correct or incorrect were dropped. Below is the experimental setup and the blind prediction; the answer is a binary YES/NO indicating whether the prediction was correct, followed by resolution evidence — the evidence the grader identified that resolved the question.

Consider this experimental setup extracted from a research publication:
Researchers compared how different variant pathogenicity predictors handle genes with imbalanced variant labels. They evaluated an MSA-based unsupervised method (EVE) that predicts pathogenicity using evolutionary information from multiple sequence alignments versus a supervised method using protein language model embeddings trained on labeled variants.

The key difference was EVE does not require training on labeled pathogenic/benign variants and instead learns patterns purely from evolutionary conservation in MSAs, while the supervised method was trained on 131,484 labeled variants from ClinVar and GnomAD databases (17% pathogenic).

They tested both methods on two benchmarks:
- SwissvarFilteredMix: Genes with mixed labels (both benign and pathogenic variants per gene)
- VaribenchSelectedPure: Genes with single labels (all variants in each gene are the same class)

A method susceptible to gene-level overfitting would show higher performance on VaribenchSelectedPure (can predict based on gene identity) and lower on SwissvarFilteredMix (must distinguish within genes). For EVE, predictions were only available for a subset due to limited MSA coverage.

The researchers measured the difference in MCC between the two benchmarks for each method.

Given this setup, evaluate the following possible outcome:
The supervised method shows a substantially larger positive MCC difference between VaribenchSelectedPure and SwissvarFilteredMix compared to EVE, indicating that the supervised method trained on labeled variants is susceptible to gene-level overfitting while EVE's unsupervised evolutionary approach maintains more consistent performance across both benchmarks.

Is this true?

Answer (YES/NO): NO